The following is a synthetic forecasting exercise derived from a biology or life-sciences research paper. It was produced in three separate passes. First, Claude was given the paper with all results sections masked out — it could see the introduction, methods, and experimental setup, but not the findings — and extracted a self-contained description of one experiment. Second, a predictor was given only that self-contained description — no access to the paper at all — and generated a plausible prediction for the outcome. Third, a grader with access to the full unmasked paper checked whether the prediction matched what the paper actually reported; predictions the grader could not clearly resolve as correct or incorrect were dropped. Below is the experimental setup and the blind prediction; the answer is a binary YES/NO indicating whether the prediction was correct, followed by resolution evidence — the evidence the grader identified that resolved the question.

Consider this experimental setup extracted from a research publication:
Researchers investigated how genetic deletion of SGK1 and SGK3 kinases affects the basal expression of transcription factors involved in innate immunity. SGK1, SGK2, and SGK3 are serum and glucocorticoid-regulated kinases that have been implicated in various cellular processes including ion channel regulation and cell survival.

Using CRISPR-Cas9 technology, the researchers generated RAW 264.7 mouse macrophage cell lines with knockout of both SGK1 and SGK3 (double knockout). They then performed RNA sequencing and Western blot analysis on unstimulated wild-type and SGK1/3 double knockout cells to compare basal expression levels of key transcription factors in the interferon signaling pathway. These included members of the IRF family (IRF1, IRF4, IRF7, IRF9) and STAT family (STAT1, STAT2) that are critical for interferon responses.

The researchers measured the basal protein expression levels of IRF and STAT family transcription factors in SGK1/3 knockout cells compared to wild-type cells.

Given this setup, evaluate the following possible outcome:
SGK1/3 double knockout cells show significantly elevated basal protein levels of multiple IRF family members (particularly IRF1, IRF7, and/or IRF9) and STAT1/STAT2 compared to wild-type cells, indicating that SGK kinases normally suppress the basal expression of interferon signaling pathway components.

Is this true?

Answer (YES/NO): NO